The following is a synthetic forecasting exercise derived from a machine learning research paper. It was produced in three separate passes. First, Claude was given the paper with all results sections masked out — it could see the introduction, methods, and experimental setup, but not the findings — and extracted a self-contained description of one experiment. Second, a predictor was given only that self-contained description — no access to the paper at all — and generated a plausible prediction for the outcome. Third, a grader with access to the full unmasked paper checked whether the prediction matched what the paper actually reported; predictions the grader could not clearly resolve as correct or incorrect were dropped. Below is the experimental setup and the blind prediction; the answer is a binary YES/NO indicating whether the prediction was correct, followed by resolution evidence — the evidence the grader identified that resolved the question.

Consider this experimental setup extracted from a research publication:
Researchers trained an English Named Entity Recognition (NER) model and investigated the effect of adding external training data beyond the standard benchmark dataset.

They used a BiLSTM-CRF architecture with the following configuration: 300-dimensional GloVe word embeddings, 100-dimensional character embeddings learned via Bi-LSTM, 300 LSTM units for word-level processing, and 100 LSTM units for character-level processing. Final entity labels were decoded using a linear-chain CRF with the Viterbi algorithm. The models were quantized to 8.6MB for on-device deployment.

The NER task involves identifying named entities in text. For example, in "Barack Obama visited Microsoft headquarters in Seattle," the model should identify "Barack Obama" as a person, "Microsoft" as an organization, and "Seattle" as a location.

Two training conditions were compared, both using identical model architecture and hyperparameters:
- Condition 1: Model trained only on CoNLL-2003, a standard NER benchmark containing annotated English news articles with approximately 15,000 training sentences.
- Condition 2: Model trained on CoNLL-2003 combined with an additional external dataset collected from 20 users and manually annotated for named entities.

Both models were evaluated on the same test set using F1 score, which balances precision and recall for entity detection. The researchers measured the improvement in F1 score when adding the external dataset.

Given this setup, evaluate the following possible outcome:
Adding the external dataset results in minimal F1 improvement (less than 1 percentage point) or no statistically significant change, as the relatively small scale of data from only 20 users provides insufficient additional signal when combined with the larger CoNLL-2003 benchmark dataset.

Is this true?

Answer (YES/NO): YES